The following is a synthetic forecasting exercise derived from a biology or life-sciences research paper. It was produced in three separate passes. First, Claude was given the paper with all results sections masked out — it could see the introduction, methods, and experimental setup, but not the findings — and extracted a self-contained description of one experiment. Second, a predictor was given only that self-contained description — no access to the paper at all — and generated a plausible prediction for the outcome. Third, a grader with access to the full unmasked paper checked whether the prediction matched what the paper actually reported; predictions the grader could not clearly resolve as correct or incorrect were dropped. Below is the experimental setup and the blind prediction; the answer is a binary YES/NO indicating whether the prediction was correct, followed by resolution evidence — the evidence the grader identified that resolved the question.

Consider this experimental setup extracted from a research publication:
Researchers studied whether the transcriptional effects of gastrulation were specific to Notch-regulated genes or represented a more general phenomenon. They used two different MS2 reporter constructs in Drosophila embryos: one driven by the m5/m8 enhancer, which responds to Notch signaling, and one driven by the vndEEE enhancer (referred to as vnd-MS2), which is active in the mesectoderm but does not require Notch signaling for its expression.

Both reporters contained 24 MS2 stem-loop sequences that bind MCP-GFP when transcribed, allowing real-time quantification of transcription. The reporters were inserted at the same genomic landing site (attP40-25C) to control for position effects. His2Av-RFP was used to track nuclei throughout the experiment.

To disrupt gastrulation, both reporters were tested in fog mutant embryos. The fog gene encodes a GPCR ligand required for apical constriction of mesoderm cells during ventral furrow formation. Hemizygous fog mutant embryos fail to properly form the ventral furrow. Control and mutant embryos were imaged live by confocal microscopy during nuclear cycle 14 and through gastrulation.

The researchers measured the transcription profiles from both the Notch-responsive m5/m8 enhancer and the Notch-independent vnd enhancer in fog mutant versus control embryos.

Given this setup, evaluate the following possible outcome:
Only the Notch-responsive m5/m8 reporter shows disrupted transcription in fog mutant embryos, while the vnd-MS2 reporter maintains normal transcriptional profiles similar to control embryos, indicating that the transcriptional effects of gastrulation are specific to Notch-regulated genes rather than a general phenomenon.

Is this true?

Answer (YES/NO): NO